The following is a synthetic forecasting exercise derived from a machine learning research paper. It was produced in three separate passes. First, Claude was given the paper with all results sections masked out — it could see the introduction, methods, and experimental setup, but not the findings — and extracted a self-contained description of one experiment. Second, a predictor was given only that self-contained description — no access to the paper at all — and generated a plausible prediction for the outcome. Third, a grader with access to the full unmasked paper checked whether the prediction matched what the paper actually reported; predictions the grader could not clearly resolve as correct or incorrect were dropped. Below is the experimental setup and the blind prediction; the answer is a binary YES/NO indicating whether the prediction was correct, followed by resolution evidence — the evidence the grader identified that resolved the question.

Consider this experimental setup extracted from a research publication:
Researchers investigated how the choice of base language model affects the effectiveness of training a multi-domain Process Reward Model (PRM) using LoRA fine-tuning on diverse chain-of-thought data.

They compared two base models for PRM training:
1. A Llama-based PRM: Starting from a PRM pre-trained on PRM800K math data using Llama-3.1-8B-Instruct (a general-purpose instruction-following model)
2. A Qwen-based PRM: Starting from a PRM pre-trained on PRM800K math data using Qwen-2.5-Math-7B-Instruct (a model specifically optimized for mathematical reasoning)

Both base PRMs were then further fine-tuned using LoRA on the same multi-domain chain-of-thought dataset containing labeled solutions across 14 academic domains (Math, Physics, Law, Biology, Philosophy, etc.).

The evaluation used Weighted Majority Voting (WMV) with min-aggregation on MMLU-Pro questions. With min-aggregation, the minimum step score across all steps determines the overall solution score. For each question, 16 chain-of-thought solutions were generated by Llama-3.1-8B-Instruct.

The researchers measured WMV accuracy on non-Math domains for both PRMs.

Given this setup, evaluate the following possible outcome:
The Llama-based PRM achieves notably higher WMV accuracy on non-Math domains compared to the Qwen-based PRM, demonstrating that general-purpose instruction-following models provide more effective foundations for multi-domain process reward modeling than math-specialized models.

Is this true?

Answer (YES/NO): YES